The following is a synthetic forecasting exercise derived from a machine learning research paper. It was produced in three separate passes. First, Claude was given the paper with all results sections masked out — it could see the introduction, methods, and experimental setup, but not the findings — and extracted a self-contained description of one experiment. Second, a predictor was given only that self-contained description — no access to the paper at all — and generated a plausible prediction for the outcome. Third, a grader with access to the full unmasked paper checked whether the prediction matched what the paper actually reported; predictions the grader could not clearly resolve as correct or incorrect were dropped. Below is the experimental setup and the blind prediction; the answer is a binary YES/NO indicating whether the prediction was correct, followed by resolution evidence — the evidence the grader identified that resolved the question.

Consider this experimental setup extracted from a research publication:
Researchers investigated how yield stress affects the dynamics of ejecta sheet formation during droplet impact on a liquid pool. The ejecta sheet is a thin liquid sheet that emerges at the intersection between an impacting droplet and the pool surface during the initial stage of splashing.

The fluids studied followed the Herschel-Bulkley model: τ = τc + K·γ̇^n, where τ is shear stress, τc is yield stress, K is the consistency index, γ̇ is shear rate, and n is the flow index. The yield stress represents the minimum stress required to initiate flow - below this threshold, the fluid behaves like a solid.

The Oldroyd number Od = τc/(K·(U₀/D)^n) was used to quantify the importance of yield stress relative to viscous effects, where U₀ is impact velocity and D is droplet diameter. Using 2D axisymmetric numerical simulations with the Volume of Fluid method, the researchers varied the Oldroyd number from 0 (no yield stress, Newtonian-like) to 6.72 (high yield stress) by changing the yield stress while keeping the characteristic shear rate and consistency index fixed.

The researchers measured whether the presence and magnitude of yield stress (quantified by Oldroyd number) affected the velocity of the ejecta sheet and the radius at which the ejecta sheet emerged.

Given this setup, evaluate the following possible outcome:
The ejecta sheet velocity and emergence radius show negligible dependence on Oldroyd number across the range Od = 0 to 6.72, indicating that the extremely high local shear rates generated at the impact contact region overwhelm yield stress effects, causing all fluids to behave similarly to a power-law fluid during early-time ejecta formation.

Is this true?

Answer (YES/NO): YES